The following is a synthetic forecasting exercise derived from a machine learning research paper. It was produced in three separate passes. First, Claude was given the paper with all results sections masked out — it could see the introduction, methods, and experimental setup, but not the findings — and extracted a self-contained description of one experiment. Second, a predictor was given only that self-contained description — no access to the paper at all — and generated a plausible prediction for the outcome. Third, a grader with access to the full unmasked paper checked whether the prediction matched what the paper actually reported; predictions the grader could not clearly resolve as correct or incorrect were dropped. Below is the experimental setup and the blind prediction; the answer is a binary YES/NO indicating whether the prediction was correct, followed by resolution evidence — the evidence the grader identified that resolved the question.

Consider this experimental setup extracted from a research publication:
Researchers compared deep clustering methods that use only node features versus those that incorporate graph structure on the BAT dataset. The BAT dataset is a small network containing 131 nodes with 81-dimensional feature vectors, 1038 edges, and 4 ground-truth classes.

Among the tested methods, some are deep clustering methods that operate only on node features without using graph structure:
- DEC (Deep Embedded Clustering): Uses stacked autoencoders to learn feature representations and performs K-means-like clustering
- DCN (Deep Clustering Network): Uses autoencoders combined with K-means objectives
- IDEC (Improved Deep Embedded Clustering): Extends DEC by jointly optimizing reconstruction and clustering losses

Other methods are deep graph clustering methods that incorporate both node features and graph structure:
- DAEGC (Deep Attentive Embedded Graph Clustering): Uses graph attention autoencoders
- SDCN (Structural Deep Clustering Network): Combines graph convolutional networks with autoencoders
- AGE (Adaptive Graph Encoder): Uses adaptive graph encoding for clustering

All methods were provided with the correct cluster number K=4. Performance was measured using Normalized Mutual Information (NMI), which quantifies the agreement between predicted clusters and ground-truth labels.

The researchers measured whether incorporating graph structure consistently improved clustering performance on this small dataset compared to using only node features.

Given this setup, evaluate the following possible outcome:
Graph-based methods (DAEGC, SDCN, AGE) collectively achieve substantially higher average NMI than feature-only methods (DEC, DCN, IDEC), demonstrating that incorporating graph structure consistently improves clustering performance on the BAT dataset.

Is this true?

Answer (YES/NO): YES